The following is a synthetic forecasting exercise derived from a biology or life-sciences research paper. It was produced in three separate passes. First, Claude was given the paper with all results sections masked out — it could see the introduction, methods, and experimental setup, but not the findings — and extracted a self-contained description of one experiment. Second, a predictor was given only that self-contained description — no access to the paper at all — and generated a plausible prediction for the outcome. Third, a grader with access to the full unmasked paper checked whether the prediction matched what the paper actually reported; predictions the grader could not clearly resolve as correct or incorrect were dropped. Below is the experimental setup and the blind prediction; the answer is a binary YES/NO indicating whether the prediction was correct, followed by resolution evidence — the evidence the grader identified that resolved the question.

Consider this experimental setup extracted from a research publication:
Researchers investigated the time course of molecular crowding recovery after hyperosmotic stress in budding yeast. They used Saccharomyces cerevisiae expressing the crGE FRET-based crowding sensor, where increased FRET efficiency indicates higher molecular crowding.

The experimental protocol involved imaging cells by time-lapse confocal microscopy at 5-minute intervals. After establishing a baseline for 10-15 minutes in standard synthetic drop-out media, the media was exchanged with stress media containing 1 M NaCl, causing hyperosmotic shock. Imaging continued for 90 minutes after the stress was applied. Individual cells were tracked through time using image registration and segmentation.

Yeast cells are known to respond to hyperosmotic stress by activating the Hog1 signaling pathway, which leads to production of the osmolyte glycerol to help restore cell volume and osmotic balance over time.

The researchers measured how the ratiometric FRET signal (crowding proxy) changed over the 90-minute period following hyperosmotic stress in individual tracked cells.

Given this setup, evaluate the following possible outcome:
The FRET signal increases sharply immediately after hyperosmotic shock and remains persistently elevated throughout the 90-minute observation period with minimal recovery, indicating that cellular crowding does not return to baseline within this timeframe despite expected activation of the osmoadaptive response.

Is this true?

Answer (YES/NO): NO